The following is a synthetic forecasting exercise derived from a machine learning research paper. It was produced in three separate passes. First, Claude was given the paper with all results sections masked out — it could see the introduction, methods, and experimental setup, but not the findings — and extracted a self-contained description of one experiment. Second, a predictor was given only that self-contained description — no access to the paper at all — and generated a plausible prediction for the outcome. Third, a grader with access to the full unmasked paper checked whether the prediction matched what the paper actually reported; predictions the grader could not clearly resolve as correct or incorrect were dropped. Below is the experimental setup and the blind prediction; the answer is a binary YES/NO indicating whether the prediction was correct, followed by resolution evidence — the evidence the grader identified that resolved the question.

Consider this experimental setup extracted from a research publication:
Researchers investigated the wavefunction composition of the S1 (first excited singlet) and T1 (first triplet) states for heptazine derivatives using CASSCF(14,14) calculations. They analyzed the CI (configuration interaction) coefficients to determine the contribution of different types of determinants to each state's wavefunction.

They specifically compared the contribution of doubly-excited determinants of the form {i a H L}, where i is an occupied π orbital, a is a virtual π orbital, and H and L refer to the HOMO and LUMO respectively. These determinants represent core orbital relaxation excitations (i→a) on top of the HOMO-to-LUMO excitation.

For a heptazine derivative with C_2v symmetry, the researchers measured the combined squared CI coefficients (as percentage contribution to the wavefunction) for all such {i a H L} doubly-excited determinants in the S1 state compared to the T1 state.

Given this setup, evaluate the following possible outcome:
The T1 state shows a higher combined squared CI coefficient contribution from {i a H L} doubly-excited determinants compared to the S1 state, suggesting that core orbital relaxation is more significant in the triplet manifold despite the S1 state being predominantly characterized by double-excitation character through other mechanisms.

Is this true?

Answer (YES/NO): NO